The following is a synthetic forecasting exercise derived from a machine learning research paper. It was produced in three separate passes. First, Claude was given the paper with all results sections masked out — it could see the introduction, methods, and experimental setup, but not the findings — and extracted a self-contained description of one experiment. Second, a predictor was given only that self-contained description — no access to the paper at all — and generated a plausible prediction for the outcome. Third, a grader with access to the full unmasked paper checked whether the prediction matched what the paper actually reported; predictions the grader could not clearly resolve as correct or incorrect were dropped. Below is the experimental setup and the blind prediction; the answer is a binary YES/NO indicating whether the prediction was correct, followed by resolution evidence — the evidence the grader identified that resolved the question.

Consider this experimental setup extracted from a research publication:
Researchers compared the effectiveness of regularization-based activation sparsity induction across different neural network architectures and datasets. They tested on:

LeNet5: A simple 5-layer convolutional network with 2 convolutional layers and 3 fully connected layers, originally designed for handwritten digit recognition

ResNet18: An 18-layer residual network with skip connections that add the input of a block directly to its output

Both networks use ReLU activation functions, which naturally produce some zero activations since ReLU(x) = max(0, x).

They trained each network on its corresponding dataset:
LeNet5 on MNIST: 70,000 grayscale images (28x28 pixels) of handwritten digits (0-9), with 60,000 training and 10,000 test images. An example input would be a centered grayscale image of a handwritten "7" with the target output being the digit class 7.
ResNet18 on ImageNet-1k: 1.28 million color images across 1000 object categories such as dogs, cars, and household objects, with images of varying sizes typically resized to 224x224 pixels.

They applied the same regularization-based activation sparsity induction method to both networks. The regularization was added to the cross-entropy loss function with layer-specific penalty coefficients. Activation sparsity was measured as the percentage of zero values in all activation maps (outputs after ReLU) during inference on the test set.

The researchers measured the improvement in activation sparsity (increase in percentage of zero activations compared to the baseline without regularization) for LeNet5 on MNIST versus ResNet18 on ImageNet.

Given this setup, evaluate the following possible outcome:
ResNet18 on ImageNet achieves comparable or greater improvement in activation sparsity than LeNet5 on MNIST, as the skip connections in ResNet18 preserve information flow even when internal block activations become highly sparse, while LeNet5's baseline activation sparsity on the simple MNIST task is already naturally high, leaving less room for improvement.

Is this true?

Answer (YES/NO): NO